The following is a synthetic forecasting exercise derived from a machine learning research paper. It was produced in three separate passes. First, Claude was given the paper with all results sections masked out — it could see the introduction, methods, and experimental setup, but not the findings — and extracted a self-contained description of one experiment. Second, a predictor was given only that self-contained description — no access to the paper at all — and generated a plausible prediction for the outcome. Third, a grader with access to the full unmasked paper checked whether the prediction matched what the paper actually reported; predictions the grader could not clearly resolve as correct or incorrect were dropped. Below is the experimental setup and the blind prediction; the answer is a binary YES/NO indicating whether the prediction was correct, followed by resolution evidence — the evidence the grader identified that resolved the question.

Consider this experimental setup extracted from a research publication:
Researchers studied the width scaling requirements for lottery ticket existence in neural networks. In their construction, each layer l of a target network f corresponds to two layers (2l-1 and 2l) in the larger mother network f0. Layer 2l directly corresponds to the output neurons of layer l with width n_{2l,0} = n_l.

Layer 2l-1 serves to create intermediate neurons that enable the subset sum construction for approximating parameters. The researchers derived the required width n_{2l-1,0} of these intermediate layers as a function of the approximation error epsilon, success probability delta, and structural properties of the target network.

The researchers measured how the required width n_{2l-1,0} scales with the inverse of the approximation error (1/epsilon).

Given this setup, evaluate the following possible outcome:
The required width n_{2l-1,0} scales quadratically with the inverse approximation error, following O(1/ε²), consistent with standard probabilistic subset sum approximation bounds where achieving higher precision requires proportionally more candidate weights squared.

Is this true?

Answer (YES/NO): NO